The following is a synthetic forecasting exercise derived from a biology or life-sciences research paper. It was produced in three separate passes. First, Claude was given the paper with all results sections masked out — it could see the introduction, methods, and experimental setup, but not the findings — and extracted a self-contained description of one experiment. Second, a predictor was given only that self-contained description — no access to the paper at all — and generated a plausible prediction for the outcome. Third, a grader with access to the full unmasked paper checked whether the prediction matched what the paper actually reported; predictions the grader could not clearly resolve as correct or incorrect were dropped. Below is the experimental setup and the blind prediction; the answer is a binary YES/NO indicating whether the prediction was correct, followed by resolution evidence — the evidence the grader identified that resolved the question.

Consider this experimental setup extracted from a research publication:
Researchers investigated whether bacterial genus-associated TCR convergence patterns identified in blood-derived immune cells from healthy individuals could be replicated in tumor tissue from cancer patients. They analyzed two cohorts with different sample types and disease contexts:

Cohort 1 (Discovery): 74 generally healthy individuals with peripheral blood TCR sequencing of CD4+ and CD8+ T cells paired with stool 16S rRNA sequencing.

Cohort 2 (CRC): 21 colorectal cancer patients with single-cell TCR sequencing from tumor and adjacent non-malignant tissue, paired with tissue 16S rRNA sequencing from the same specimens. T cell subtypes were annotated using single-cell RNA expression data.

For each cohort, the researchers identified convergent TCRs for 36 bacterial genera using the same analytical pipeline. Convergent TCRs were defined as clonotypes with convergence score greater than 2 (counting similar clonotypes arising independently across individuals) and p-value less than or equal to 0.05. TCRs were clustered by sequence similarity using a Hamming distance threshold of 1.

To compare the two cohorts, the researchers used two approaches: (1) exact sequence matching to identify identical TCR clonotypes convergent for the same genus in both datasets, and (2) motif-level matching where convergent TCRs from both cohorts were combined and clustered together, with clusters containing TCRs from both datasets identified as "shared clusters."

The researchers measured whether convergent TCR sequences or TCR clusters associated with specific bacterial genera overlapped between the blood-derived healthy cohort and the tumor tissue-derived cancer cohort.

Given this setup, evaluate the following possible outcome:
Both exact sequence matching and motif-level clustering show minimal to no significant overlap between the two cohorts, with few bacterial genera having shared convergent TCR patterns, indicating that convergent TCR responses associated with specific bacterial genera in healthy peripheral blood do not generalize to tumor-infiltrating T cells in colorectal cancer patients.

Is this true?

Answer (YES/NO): NO